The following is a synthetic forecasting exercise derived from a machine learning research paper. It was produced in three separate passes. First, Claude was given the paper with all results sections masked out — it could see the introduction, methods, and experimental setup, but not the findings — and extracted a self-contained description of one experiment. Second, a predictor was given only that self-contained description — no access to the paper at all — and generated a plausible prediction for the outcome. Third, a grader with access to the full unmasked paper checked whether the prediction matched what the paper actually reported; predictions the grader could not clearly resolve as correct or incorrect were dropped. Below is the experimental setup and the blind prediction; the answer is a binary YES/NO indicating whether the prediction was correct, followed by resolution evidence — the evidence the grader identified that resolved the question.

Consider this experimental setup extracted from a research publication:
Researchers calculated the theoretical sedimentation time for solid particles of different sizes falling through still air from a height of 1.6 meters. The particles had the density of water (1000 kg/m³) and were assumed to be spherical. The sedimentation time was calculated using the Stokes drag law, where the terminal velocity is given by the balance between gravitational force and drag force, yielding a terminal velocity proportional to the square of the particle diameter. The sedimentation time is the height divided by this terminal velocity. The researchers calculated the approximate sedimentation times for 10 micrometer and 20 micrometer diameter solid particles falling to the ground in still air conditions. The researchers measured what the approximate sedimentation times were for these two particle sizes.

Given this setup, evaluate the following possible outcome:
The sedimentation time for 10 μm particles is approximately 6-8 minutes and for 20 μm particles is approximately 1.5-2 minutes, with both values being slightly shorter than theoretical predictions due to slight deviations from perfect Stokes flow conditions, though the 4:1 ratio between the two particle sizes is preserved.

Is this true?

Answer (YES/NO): NO